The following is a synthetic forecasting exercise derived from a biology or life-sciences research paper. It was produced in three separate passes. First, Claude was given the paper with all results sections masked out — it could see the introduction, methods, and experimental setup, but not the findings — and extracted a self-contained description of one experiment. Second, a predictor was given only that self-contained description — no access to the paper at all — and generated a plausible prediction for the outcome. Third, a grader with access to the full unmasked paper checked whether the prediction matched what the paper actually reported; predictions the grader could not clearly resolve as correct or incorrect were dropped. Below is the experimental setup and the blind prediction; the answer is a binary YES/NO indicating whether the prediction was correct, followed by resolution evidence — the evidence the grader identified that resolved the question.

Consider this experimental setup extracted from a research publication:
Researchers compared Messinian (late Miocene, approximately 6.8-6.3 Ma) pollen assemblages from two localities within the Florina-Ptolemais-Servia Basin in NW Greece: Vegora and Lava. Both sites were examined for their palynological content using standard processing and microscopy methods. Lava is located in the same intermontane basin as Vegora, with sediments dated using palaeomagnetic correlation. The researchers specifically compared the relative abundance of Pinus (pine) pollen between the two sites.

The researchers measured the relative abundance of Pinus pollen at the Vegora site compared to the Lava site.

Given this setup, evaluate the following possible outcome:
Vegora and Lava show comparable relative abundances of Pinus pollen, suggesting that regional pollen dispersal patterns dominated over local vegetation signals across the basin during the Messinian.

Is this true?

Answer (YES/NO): NO